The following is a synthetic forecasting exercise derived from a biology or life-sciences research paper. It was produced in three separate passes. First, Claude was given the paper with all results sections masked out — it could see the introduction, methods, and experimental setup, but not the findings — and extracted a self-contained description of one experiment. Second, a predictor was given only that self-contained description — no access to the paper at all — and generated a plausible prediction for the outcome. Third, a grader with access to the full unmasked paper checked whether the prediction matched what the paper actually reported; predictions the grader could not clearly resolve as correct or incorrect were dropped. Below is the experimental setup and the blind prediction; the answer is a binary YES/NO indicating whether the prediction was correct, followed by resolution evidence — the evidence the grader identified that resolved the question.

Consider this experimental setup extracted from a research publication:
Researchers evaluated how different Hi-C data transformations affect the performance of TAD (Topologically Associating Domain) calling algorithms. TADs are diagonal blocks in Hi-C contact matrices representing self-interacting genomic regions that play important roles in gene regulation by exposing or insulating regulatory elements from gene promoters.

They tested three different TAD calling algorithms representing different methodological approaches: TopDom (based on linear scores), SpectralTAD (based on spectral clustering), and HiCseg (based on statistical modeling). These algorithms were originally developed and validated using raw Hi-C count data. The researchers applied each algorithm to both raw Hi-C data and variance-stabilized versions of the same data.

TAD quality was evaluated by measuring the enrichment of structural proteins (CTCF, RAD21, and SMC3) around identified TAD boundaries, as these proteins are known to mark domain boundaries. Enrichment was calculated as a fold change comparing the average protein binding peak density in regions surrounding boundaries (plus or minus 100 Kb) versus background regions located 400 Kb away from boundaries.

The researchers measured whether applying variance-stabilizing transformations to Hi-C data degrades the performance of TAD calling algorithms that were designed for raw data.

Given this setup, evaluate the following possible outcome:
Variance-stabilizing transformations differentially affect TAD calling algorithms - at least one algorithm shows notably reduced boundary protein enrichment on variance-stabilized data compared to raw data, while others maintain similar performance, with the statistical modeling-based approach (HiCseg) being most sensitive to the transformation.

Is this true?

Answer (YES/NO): YES